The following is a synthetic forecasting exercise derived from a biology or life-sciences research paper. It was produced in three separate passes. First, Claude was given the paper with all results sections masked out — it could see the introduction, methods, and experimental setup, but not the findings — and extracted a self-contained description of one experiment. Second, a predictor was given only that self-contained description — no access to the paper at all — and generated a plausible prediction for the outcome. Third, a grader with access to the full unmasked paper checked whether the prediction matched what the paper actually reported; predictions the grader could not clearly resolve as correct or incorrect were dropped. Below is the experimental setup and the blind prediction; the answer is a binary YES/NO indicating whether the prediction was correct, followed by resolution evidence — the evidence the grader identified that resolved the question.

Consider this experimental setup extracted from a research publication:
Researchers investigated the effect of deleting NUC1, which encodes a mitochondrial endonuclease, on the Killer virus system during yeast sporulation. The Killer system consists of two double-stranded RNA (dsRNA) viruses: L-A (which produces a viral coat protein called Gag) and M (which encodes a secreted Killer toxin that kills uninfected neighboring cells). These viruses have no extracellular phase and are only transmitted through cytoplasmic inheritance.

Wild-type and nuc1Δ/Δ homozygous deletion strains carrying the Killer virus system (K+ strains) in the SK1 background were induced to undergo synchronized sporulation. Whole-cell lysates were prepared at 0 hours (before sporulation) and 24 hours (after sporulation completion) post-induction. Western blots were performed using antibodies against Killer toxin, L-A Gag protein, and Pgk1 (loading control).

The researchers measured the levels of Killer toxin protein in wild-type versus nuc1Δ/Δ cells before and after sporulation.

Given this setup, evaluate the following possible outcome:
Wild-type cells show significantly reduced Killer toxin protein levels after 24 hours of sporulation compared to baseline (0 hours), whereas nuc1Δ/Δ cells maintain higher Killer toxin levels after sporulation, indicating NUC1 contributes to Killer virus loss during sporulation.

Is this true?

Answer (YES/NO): NO